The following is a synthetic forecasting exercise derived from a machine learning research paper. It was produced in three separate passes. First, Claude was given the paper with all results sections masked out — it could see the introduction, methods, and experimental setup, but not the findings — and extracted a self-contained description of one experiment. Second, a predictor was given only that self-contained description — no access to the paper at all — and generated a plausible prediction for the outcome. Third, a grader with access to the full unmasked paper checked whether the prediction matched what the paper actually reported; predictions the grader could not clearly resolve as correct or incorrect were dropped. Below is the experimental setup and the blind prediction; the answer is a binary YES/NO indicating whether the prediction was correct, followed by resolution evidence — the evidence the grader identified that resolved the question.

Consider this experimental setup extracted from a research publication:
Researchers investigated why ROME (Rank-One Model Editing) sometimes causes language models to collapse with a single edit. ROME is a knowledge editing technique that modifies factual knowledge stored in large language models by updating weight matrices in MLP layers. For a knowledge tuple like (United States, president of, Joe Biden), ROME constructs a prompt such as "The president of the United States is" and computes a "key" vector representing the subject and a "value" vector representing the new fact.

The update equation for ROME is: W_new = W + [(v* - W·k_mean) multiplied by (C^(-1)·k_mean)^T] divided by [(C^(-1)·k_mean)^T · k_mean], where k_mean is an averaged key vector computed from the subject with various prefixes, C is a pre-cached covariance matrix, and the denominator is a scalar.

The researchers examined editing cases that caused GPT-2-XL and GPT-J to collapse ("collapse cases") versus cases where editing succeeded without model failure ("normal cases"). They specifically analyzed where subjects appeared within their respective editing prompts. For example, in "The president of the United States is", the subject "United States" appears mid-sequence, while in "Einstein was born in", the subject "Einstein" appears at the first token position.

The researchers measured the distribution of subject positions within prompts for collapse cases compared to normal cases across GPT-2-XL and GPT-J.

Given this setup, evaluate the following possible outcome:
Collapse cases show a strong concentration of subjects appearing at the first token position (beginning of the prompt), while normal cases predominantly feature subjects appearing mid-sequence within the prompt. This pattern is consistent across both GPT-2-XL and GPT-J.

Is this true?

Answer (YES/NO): YES